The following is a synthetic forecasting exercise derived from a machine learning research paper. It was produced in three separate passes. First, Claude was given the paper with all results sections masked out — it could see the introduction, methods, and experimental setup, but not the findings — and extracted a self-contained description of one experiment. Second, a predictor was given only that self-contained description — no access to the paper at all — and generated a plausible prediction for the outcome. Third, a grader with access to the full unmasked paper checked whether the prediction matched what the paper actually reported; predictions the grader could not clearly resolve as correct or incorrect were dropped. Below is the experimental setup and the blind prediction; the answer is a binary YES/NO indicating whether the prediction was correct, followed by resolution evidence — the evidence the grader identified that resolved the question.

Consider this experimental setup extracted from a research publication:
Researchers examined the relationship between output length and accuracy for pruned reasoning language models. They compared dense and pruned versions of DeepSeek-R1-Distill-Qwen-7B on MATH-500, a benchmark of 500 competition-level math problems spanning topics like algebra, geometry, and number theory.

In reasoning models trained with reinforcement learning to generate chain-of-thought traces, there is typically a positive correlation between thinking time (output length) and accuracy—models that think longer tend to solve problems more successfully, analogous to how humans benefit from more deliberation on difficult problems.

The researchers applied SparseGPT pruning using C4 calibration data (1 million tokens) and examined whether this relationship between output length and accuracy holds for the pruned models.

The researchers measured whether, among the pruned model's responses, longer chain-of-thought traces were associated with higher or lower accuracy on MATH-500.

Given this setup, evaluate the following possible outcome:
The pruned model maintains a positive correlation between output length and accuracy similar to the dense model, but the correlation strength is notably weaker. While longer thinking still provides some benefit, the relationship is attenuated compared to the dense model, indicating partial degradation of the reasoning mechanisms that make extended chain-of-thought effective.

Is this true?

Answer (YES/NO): NO